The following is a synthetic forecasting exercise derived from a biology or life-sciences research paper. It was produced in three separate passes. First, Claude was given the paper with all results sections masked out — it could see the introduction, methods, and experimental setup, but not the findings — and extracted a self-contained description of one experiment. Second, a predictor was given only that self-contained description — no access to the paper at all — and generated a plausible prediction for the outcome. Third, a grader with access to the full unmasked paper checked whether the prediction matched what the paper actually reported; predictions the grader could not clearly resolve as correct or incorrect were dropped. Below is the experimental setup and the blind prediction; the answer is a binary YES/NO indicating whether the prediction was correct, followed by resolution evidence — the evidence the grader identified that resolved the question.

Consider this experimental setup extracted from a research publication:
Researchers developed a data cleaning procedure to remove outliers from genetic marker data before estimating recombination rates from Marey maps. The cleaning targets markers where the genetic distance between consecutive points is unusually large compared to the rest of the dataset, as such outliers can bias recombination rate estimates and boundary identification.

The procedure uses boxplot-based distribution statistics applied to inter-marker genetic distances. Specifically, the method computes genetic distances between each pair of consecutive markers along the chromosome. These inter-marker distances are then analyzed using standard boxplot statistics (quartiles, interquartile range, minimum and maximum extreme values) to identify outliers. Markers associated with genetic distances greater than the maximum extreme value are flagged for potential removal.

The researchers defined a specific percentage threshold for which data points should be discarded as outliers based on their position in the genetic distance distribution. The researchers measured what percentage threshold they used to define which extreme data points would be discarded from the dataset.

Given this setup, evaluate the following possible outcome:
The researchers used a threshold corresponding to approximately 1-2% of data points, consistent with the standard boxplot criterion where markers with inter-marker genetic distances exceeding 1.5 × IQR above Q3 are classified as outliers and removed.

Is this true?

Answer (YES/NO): NO